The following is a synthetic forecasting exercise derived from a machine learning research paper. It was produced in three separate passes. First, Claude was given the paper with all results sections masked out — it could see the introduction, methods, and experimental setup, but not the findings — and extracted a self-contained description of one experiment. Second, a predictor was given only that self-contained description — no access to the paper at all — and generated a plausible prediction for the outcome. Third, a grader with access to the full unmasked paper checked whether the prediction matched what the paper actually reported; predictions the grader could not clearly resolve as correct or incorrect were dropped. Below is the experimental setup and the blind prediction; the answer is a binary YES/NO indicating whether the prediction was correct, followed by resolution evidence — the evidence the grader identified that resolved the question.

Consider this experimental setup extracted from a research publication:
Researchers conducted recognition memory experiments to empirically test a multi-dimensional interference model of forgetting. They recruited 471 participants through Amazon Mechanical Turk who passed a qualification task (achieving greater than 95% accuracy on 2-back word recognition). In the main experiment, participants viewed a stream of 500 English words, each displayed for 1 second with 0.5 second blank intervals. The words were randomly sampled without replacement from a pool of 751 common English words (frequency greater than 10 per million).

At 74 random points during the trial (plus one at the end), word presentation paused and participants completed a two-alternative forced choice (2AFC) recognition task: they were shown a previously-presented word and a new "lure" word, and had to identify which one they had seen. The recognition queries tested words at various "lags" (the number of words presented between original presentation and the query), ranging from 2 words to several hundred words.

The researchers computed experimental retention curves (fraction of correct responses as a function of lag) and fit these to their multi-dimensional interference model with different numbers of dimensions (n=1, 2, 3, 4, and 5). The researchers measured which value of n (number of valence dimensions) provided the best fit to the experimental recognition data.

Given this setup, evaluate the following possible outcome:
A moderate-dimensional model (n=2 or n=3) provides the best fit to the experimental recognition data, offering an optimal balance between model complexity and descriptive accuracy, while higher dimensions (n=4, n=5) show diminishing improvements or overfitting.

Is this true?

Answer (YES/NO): NO